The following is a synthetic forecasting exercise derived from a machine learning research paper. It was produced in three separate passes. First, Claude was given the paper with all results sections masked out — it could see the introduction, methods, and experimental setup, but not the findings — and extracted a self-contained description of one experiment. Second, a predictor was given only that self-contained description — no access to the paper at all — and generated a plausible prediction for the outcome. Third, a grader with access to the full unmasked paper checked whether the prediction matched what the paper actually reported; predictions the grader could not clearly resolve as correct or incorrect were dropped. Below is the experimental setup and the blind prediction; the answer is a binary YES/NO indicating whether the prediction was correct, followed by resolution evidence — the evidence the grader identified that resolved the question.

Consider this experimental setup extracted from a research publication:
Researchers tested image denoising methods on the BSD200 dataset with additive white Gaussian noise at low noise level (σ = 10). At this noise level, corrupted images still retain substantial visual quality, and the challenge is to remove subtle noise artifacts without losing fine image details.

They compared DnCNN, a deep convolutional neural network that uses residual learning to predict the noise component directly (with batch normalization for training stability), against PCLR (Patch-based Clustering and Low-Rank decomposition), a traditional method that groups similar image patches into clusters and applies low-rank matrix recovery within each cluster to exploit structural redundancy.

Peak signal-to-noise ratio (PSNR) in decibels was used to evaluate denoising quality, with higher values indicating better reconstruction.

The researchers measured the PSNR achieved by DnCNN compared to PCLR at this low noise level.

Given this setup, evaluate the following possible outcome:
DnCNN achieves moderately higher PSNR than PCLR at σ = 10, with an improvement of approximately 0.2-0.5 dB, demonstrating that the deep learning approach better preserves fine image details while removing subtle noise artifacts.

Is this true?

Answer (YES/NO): NO